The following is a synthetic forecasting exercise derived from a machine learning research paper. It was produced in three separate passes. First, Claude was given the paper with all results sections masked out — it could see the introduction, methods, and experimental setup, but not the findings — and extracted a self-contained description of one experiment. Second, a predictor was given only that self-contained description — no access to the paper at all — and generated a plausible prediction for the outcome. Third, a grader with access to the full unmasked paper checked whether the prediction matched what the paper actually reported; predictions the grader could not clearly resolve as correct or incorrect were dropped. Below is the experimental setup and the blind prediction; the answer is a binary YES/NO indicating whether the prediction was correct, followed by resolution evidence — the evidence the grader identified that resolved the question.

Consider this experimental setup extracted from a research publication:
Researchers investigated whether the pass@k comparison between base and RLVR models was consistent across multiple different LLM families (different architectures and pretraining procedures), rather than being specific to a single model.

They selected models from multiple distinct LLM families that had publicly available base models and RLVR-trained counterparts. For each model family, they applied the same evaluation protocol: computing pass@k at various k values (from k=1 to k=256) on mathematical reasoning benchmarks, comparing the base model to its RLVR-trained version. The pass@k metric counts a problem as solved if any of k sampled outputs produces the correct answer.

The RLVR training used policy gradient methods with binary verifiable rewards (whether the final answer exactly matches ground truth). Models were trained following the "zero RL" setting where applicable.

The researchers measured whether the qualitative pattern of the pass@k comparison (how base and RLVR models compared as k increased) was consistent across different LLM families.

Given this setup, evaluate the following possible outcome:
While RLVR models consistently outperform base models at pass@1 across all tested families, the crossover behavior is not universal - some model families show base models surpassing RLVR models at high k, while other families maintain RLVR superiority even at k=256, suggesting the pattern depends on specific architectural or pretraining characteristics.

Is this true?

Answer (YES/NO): NO